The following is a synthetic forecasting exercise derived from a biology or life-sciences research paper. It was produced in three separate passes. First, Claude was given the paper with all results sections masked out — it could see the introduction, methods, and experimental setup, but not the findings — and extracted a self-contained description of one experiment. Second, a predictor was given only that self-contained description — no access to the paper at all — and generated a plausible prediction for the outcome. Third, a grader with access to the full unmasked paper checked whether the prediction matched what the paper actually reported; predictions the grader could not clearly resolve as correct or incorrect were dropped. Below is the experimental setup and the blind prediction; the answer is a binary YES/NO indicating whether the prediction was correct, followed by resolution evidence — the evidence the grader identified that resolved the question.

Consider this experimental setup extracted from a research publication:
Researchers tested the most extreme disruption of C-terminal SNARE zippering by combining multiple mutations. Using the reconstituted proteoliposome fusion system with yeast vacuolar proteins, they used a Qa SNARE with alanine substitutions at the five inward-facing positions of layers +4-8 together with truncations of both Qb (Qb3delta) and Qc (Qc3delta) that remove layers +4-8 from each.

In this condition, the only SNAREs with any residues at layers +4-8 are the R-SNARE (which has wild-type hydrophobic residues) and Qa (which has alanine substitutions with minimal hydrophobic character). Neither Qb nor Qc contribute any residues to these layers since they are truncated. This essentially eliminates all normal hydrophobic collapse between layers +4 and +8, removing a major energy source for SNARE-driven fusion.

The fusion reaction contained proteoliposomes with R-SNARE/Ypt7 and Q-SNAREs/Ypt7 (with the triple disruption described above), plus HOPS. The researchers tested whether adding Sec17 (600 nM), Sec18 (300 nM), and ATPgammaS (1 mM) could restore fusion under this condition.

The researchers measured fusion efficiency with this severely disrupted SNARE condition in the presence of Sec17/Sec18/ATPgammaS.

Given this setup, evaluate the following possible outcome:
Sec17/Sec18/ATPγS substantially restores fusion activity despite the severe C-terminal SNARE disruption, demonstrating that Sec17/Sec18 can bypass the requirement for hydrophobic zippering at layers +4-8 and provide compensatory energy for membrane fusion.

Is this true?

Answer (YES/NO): YES